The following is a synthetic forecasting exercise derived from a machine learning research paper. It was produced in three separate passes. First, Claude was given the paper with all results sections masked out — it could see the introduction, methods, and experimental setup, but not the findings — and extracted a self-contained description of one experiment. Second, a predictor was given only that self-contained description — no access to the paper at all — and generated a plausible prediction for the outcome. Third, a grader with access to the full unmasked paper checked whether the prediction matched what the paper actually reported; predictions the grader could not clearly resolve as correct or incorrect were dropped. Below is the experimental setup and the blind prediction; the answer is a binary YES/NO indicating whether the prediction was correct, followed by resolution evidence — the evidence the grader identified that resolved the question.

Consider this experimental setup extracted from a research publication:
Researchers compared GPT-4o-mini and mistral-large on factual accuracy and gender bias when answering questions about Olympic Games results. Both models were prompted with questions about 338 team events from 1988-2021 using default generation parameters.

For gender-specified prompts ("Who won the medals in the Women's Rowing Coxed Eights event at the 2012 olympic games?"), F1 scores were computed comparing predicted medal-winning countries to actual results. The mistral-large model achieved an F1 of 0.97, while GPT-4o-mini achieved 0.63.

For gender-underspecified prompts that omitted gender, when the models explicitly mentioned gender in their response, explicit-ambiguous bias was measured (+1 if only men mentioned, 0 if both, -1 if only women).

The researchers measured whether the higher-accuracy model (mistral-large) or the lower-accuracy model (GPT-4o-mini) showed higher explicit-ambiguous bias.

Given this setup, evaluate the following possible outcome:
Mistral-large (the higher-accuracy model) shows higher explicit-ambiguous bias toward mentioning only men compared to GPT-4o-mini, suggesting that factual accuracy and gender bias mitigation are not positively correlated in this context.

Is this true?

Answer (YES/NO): NO